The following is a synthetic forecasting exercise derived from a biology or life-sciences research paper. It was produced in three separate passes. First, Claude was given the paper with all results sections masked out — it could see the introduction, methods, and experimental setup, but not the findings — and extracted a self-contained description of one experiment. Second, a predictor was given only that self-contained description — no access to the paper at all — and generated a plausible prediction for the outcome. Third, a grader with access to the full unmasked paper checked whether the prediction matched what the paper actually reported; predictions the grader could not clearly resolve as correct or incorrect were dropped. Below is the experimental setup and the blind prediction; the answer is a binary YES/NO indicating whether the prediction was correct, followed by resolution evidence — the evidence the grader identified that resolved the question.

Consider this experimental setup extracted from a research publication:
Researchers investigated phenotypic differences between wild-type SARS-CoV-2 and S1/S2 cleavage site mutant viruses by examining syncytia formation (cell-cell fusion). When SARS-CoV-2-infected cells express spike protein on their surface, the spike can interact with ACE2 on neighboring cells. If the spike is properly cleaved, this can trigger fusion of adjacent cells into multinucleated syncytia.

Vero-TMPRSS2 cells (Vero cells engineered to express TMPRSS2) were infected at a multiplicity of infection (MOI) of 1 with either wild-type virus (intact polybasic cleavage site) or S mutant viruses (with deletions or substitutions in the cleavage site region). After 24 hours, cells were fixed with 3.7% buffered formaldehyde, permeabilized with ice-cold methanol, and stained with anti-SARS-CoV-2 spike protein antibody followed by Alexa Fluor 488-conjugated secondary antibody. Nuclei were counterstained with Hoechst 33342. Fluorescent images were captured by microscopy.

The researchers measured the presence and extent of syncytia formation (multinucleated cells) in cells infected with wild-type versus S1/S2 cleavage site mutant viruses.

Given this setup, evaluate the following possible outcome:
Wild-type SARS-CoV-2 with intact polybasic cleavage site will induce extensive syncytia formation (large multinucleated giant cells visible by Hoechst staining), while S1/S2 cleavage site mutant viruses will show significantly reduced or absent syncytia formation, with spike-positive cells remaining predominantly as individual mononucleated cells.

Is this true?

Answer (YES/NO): YES